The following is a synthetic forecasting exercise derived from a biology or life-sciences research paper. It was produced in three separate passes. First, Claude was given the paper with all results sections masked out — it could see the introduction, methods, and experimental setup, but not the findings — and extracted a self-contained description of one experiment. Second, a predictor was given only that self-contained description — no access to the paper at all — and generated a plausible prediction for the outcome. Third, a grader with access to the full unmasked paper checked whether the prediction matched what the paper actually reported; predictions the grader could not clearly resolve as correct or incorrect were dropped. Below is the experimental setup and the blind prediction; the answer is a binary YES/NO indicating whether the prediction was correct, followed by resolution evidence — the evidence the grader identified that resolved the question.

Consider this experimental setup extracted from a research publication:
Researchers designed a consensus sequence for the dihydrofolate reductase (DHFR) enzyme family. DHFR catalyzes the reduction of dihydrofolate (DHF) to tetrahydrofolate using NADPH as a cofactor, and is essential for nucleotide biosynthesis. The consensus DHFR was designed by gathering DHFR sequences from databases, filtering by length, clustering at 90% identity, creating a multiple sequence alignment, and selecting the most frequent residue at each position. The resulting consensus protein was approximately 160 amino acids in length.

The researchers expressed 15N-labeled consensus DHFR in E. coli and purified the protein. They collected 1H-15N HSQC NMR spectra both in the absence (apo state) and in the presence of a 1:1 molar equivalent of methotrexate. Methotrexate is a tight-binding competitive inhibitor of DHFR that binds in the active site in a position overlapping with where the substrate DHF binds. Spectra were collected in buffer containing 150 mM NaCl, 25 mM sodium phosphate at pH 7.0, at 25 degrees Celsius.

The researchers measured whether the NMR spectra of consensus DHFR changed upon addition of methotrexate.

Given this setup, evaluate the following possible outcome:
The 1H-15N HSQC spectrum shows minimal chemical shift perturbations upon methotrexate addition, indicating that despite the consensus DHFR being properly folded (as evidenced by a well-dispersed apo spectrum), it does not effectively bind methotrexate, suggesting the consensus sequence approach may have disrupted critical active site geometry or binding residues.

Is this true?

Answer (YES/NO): NO